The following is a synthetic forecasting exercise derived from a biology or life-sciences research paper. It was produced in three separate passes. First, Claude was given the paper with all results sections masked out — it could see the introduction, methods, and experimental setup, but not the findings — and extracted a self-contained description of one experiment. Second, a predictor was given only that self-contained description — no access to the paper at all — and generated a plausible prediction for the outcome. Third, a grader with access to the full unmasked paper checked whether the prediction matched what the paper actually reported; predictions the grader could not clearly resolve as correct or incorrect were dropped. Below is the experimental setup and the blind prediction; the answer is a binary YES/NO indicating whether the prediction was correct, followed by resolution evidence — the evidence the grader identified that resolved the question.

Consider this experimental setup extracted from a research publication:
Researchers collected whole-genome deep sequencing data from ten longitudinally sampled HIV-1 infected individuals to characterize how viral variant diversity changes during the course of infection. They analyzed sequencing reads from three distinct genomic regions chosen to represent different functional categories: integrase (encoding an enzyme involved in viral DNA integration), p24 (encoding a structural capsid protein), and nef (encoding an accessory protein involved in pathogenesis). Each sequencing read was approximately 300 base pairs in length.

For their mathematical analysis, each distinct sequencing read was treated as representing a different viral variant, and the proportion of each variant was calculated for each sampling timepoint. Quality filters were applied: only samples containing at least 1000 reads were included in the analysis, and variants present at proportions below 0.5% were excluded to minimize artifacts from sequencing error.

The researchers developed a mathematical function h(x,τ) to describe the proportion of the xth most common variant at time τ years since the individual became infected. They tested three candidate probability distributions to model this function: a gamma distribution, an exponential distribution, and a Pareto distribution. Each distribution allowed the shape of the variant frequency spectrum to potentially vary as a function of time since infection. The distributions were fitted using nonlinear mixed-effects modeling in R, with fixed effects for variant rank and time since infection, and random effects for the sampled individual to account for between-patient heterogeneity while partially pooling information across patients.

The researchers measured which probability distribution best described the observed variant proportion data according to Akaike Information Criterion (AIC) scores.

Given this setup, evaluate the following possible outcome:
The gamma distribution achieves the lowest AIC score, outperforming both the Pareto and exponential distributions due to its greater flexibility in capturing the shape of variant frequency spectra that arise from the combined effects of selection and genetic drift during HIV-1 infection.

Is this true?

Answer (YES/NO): YES